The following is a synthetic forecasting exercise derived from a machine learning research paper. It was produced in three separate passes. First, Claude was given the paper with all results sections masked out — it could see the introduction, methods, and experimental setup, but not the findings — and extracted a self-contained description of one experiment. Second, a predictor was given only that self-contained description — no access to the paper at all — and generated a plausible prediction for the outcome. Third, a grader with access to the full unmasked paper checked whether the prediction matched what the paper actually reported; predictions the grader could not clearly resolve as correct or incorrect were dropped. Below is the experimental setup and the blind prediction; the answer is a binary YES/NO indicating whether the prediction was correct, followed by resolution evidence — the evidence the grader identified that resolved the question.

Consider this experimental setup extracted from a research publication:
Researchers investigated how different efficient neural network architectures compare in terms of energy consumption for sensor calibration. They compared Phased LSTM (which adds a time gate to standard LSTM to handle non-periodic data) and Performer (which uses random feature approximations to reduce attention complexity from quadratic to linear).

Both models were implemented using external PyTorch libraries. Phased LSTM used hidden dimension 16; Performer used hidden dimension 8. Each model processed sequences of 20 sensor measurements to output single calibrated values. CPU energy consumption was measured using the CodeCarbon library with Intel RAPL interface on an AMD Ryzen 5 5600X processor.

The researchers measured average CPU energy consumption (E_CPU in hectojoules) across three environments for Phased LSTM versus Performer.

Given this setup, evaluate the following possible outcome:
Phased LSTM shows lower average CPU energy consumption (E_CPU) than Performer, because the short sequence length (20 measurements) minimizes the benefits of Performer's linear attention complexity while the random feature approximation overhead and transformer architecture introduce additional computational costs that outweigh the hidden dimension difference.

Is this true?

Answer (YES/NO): NO